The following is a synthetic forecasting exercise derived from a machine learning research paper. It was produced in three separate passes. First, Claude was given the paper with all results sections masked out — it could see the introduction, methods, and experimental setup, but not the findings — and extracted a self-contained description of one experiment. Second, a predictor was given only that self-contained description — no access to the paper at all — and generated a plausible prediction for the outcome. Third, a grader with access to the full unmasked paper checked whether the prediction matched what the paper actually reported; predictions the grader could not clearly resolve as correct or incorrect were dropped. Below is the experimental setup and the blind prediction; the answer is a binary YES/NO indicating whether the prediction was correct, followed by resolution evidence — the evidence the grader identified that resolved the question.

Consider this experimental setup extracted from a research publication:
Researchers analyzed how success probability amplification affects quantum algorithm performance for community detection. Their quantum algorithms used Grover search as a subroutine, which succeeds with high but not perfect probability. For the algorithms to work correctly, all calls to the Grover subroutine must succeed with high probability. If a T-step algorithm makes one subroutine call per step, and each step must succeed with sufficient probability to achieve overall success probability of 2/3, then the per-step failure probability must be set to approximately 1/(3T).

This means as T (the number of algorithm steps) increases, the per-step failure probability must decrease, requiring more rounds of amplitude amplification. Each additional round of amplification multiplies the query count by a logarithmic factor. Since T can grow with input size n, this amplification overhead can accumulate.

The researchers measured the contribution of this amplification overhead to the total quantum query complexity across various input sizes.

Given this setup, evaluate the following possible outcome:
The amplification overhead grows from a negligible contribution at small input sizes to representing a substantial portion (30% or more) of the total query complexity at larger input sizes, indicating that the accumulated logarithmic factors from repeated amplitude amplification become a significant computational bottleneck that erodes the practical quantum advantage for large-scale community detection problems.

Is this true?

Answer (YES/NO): NO